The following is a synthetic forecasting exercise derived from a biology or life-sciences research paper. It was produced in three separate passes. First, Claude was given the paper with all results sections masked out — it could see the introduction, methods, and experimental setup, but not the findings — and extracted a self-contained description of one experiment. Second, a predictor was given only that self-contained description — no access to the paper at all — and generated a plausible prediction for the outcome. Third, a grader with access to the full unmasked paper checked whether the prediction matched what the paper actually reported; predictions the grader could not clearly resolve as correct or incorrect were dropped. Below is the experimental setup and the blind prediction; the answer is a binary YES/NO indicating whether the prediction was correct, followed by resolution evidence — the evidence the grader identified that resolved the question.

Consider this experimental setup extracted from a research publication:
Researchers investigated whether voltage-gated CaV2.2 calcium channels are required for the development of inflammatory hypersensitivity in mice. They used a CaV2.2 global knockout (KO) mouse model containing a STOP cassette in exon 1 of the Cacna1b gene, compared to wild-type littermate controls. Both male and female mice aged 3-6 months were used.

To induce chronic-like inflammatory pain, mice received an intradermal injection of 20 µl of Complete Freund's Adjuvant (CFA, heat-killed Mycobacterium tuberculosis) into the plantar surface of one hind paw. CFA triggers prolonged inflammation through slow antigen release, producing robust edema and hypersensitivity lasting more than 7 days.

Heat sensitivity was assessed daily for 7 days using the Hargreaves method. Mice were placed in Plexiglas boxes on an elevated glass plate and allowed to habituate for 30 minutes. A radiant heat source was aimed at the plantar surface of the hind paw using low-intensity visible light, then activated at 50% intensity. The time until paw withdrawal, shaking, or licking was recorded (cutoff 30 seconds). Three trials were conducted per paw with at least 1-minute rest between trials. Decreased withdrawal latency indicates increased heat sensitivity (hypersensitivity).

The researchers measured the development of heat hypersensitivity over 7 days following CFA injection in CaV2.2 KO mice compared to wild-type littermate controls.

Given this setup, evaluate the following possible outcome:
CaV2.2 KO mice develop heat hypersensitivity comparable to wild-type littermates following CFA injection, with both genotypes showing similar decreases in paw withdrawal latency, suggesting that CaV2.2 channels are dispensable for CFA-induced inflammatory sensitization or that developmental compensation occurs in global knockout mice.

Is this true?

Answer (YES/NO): NO